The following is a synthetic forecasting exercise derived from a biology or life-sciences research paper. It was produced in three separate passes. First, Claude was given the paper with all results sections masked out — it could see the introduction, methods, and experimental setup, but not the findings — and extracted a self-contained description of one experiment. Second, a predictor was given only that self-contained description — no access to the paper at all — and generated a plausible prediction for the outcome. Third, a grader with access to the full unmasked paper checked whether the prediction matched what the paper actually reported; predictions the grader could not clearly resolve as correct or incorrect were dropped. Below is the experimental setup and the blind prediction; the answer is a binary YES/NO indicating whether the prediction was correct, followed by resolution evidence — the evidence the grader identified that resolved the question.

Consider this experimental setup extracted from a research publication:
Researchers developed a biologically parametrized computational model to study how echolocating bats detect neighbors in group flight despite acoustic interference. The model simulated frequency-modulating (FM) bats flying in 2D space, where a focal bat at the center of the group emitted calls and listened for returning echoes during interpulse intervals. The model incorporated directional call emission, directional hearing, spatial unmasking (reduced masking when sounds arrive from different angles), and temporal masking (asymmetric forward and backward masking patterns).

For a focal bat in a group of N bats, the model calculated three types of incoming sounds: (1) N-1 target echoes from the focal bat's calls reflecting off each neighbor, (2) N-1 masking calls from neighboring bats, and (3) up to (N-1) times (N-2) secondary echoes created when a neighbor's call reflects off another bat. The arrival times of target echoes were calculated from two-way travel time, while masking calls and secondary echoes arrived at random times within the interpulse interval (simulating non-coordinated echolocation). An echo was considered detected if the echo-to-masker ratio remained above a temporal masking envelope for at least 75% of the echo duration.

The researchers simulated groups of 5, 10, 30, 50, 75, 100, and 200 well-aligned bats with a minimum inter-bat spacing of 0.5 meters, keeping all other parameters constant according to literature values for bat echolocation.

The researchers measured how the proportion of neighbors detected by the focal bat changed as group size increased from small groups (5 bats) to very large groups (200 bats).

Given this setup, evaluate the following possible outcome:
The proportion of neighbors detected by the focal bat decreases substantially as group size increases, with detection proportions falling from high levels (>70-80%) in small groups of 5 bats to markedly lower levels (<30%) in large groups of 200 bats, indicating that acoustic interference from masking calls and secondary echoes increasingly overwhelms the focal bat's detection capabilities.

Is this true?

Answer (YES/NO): YES